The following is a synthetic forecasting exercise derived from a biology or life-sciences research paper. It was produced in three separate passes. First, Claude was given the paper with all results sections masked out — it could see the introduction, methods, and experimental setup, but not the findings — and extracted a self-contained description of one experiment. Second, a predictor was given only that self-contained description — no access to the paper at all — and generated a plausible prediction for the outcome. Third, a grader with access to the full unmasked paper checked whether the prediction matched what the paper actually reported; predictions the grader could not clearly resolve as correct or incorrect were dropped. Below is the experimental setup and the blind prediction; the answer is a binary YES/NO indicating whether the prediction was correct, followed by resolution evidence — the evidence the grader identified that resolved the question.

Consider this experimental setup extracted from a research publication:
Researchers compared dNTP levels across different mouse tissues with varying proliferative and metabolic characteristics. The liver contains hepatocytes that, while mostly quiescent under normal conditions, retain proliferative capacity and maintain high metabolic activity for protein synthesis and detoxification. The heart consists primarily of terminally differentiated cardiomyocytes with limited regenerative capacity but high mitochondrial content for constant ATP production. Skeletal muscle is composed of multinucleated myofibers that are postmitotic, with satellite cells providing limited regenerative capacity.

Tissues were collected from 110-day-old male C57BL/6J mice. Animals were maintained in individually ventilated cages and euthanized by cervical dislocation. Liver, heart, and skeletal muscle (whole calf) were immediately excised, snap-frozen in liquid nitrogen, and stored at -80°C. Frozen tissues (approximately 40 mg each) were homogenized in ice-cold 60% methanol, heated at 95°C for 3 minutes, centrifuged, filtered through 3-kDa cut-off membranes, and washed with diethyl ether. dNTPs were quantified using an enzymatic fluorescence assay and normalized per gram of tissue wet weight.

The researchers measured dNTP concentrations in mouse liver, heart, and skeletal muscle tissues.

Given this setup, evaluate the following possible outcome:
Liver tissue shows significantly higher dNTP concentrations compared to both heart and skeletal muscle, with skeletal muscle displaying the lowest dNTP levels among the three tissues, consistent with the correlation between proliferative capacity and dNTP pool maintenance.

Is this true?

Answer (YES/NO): NO